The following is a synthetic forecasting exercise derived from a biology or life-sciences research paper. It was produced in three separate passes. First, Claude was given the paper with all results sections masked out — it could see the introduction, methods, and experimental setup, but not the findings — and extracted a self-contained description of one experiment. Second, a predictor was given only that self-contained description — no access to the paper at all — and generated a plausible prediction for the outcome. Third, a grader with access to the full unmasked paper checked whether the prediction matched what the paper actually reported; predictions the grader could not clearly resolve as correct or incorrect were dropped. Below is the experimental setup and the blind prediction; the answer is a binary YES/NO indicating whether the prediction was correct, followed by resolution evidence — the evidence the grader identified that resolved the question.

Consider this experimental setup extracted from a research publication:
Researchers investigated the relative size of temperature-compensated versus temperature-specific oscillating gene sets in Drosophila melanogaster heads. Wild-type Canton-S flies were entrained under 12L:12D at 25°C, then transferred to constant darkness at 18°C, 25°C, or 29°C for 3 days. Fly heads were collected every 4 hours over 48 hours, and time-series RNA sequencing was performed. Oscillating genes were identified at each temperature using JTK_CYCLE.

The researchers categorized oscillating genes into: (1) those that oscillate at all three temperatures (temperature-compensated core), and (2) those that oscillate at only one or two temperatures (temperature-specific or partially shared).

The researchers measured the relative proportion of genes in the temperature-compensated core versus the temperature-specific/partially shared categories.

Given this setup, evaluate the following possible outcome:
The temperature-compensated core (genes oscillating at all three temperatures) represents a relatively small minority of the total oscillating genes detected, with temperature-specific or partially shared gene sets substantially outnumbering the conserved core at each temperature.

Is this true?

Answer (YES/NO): YES